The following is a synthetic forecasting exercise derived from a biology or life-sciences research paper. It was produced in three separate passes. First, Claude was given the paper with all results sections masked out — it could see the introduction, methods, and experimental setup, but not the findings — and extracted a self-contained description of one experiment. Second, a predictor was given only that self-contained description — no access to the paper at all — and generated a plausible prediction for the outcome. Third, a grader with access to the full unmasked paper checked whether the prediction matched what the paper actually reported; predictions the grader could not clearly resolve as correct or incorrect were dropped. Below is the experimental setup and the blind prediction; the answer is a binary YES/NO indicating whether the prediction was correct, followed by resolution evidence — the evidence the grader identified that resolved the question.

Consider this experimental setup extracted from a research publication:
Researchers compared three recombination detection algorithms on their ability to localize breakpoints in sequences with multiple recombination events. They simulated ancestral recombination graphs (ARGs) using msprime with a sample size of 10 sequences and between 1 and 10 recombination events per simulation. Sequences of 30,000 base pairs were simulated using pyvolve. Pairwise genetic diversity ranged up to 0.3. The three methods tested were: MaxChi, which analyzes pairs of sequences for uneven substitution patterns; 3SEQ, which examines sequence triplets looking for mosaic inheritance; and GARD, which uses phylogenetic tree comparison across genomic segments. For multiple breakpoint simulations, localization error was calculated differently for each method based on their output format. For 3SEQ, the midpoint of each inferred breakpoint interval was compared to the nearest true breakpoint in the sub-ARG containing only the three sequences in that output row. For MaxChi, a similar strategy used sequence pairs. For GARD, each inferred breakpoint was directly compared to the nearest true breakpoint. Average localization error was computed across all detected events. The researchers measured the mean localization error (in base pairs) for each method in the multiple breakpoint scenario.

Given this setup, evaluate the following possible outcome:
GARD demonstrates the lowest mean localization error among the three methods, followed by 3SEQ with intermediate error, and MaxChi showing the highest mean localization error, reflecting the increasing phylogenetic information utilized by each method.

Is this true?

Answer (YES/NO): NO